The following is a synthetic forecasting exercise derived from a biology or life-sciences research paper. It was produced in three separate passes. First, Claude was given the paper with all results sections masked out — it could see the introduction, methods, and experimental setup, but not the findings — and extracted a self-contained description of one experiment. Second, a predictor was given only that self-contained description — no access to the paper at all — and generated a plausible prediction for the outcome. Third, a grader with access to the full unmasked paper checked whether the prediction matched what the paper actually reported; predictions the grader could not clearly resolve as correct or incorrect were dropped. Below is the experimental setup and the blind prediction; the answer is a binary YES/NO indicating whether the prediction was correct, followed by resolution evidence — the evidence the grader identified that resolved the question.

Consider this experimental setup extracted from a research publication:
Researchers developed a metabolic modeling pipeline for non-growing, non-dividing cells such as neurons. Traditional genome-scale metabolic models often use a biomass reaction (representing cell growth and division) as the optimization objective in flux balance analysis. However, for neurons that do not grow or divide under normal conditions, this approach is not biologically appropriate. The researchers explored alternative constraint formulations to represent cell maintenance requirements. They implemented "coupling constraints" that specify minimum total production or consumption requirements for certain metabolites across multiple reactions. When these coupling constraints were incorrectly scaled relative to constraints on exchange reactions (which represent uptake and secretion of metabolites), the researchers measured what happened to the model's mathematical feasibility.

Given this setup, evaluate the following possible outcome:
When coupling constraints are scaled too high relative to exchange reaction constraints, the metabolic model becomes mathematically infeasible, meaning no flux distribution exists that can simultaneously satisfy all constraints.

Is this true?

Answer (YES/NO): YES